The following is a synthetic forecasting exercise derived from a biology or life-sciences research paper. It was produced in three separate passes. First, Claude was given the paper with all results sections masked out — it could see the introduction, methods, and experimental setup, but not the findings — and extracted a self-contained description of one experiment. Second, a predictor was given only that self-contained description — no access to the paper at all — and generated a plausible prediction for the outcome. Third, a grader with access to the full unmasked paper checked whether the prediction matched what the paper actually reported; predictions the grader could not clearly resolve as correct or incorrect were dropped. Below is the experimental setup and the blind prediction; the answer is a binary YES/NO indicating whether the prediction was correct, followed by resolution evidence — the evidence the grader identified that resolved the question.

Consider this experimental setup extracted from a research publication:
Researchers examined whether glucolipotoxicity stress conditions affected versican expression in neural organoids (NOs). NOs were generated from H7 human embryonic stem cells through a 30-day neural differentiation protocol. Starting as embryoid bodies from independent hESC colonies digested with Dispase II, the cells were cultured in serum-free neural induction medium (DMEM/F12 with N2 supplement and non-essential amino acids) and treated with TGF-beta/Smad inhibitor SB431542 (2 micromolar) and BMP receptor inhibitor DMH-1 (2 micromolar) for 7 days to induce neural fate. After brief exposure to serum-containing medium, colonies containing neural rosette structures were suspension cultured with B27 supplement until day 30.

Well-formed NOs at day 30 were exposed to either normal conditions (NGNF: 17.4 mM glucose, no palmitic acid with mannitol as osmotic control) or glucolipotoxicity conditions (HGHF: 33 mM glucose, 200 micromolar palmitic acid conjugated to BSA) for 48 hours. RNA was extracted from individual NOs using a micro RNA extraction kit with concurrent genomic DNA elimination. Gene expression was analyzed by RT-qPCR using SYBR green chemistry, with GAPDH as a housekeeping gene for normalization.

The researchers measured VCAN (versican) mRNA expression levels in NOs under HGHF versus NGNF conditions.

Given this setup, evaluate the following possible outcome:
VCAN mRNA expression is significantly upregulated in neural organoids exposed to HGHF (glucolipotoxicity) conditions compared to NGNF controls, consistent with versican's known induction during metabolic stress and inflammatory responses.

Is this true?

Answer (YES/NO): YES